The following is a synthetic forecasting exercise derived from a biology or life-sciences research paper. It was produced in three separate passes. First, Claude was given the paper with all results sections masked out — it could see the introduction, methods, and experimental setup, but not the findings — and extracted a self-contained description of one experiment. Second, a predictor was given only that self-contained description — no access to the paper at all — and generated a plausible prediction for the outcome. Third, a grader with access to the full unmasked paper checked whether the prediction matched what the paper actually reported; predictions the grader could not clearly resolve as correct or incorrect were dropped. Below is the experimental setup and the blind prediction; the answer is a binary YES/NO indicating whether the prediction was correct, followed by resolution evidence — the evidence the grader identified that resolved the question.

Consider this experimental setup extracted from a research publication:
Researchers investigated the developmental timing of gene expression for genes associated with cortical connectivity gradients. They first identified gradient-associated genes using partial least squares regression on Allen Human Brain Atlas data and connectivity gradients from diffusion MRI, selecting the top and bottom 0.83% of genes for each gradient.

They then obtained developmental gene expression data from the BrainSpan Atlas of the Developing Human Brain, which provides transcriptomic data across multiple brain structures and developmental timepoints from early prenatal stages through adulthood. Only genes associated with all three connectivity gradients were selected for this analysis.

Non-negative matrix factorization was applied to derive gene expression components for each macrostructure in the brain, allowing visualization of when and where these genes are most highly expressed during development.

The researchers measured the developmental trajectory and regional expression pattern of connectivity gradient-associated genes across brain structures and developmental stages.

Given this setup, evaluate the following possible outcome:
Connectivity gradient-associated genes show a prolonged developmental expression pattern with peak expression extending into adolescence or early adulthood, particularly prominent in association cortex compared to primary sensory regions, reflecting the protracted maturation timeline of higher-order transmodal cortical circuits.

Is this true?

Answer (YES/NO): NO